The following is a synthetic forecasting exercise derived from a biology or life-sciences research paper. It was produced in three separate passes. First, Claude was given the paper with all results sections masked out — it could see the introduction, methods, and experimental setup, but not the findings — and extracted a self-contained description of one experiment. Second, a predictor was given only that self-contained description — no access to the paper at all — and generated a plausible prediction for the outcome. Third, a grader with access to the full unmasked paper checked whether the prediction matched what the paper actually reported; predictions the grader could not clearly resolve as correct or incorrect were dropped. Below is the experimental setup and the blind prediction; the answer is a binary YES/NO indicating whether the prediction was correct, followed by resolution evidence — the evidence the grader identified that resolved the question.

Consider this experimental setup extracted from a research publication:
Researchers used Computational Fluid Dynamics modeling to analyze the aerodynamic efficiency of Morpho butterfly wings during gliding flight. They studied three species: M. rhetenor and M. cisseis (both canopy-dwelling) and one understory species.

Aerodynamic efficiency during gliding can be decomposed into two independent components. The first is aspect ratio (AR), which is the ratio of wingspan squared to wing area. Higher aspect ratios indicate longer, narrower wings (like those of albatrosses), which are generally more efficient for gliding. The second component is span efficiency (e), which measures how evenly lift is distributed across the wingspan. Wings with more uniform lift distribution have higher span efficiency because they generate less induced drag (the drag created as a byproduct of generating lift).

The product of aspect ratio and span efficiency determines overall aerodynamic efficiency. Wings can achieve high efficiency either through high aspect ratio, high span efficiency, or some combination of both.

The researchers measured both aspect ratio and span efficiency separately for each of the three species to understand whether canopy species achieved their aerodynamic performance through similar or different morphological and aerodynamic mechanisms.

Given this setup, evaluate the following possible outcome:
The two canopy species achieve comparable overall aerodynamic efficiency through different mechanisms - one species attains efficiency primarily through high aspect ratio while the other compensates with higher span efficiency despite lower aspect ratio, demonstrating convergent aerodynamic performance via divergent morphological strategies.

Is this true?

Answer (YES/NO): YES